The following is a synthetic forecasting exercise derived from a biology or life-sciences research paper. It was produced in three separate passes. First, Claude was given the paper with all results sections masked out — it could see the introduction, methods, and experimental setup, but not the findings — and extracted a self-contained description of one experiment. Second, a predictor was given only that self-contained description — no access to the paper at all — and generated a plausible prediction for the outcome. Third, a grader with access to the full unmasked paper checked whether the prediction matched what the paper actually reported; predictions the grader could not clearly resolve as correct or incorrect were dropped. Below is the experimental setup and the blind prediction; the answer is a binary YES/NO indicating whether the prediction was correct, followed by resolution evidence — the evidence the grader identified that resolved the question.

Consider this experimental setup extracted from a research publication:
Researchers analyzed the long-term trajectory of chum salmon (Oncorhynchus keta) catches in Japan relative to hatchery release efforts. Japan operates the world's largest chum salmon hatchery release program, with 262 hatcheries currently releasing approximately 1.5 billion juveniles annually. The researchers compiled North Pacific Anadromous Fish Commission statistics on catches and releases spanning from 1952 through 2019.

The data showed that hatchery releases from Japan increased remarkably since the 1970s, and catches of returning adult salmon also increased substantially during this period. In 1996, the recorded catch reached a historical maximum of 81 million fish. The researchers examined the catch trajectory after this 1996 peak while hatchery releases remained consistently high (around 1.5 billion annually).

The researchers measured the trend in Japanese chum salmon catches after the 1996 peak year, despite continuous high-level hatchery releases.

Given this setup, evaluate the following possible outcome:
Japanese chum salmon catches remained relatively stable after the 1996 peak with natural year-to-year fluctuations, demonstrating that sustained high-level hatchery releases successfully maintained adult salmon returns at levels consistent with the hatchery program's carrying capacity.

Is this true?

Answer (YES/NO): NO